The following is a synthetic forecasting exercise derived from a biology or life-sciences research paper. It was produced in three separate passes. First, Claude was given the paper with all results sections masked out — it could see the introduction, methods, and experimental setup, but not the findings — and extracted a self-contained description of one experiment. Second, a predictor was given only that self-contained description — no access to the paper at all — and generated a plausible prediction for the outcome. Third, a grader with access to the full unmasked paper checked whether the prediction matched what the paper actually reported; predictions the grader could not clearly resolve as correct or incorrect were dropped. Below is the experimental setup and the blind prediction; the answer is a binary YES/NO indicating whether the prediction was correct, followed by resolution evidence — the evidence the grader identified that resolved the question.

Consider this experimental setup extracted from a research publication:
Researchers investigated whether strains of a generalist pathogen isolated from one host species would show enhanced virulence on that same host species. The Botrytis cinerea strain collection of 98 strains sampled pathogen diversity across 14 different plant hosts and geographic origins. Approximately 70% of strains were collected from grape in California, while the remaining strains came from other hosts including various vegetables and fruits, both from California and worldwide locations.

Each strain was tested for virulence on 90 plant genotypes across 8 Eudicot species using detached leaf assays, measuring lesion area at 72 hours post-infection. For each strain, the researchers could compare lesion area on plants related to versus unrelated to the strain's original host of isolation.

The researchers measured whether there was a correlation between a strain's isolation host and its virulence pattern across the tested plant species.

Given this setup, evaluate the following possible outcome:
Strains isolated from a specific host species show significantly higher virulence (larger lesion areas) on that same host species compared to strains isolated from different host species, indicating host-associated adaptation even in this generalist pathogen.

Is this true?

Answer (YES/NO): NO